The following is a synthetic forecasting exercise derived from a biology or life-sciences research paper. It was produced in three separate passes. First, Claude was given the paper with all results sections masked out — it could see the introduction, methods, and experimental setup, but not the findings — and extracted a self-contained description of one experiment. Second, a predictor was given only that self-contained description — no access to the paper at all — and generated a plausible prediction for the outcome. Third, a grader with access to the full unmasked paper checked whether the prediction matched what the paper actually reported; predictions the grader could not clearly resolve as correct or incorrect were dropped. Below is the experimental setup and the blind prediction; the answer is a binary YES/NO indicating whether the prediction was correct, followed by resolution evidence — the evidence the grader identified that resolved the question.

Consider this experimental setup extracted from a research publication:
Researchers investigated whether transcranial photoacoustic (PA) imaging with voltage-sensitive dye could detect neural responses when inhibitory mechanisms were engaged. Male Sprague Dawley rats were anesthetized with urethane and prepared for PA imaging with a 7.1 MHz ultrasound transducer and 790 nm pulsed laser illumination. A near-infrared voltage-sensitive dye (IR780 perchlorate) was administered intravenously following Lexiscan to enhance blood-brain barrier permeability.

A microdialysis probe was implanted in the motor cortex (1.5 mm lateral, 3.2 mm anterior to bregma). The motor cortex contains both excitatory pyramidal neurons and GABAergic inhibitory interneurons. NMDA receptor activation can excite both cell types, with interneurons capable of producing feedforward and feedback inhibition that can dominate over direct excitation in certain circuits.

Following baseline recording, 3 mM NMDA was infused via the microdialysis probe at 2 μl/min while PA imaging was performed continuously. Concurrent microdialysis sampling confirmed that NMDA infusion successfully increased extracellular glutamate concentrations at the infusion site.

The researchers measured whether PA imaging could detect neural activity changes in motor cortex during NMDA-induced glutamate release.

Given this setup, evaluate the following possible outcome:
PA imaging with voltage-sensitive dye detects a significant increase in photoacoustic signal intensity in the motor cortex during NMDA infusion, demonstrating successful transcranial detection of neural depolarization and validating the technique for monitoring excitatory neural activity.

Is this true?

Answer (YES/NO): NO